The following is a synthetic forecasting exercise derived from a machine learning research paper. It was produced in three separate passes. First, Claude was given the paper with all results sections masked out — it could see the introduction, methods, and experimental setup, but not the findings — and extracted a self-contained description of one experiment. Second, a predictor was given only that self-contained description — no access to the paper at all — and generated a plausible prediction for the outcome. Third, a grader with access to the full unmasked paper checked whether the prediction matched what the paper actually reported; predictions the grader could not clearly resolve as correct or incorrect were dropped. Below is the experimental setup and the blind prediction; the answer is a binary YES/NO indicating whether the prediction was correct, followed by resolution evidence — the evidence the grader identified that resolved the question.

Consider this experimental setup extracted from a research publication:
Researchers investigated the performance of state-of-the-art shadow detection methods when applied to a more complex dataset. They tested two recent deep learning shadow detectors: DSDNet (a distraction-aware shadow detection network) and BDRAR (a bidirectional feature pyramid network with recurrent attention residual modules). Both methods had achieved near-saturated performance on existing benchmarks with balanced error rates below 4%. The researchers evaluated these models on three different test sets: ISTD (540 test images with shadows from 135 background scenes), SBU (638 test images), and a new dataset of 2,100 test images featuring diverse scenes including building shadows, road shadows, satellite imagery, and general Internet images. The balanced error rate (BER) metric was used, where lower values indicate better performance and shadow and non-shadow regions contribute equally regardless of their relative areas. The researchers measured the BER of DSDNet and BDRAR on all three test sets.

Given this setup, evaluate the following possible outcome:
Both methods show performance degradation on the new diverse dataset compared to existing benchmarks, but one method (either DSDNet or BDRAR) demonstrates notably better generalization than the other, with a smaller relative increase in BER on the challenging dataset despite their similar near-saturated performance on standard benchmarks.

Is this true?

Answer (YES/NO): NO